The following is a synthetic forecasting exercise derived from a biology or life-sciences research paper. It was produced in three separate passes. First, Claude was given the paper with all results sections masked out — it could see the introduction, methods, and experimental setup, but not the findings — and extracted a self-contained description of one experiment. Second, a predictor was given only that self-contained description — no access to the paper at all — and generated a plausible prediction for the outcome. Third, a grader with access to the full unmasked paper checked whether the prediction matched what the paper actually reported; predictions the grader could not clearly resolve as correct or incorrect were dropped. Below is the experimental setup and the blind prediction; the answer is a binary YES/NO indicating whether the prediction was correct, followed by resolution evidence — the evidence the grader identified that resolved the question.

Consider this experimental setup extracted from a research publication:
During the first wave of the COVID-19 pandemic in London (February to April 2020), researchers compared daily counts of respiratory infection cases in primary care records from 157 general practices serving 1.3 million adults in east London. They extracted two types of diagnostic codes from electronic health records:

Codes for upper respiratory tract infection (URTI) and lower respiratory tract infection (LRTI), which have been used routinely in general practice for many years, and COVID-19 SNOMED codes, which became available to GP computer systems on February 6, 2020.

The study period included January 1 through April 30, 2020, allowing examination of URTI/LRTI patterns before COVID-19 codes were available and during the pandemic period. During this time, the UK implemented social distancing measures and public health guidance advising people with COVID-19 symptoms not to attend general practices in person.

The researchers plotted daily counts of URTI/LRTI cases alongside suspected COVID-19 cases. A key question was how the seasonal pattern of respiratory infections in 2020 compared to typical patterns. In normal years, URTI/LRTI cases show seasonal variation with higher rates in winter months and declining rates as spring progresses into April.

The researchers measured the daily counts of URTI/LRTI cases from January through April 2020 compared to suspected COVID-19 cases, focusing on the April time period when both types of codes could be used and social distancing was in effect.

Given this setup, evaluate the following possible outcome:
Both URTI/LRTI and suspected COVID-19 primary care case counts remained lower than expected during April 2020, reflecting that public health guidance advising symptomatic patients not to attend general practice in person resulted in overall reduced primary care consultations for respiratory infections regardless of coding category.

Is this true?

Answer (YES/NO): NO